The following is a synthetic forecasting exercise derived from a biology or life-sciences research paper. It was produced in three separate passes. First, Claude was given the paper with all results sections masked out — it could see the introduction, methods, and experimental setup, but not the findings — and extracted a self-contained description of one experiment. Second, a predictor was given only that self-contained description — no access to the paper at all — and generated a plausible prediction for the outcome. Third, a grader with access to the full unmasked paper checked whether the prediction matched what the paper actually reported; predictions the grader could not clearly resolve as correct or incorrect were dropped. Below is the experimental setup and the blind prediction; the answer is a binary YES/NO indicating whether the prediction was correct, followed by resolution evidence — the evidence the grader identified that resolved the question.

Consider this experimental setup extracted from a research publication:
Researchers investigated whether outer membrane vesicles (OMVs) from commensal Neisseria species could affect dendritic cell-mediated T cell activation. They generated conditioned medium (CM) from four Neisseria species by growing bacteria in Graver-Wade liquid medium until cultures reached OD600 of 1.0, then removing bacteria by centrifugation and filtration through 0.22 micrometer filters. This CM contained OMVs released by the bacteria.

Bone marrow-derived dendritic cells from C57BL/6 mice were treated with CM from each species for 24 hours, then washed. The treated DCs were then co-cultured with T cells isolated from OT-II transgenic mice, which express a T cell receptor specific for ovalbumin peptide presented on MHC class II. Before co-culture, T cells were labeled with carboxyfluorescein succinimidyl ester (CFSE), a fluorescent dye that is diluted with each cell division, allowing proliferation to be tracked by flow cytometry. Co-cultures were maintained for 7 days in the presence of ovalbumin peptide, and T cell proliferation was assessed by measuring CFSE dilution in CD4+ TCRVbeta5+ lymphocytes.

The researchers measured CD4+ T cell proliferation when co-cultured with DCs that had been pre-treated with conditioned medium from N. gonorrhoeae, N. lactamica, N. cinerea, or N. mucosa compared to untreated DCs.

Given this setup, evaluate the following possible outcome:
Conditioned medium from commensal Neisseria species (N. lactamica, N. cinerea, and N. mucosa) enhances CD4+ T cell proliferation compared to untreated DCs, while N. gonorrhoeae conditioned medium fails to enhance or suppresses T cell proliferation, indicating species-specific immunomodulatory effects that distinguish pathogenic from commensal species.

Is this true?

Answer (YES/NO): NO